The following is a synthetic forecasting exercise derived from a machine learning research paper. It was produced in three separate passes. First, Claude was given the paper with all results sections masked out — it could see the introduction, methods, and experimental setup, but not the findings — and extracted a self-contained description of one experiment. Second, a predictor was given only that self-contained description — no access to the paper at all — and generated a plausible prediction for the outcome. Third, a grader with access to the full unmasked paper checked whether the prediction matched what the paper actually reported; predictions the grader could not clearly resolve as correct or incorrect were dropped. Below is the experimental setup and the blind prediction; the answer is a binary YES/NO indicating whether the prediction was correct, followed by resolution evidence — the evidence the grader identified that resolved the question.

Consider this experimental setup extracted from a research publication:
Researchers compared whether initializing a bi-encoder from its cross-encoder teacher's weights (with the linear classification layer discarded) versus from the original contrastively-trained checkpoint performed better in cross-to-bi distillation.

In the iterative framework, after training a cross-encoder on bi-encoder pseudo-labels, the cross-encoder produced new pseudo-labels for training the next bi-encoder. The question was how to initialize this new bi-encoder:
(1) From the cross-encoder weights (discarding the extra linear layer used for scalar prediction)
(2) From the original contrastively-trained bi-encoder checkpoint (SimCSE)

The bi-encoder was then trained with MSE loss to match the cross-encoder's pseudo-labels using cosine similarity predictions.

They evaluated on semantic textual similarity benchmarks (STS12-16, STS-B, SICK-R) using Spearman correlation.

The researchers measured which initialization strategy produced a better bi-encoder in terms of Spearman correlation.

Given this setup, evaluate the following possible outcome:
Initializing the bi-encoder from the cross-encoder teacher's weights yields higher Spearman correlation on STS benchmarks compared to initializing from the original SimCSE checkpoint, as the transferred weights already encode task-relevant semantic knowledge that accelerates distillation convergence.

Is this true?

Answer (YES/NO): NO